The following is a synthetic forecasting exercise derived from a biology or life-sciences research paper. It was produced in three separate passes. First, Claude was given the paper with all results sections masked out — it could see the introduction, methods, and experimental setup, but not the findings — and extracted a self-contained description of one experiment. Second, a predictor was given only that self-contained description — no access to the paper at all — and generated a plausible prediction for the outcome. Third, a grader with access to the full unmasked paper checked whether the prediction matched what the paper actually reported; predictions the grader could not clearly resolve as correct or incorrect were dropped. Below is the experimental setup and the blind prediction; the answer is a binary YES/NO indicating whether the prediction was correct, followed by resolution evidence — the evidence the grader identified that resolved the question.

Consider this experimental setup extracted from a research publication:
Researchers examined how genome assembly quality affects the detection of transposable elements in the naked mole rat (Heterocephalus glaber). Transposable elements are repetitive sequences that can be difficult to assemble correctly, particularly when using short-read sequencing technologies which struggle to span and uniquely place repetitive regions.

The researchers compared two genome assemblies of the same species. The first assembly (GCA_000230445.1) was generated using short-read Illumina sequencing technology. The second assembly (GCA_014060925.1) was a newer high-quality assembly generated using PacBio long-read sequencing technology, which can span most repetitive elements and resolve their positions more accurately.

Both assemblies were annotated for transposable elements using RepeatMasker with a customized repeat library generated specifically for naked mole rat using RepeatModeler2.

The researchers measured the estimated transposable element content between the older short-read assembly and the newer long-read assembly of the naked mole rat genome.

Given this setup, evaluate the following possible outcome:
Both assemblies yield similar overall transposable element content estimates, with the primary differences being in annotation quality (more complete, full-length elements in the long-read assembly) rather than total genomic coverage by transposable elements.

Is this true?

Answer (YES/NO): NO